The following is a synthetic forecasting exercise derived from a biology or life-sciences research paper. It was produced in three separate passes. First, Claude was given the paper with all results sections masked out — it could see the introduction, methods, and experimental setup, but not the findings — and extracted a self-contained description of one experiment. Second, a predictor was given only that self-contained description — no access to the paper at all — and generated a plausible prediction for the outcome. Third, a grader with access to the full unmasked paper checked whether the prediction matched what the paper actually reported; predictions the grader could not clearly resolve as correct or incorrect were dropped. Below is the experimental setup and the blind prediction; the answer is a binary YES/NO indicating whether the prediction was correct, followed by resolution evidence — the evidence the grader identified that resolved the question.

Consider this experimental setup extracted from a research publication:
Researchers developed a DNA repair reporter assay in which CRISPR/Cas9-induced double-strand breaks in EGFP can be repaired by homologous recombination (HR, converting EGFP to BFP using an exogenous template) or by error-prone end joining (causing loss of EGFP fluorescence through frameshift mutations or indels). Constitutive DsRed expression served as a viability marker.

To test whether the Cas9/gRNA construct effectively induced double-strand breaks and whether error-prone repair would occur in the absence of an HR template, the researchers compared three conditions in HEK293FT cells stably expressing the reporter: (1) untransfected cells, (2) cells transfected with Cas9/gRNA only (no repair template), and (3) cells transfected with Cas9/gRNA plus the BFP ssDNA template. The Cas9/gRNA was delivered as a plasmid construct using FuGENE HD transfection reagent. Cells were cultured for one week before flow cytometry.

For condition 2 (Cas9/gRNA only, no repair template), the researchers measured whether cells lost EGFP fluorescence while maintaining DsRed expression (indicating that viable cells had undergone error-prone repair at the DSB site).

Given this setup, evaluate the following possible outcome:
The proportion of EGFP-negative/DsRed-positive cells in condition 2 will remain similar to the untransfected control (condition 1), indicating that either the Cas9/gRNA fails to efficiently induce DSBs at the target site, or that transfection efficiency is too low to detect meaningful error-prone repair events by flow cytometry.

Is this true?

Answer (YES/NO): NO